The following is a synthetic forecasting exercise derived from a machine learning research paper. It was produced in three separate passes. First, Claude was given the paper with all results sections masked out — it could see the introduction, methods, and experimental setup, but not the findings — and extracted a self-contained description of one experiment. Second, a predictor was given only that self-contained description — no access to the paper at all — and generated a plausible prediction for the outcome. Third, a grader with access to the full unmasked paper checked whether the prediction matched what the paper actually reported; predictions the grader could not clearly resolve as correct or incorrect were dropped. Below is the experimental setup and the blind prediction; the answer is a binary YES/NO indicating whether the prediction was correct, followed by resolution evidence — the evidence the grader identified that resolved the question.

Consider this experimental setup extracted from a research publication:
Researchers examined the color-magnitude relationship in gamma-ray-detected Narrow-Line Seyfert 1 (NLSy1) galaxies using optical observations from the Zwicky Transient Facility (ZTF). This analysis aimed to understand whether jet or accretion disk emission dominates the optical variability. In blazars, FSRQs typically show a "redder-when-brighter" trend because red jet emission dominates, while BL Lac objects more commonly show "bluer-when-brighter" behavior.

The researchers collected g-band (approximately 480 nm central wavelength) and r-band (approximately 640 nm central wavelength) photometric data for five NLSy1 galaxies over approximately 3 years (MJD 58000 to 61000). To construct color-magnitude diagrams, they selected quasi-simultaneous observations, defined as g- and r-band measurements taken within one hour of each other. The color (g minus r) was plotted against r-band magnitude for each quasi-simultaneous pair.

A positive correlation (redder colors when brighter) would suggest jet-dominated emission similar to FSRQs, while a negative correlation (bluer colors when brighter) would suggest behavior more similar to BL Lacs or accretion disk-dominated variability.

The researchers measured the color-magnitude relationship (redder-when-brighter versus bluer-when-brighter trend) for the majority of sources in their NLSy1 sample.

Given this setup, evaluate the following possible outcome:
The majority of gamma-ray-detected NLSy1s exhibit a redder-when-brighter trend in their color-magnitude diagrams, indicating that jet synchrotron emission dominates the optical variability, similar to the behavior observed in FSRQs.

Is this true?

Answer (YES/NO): NO